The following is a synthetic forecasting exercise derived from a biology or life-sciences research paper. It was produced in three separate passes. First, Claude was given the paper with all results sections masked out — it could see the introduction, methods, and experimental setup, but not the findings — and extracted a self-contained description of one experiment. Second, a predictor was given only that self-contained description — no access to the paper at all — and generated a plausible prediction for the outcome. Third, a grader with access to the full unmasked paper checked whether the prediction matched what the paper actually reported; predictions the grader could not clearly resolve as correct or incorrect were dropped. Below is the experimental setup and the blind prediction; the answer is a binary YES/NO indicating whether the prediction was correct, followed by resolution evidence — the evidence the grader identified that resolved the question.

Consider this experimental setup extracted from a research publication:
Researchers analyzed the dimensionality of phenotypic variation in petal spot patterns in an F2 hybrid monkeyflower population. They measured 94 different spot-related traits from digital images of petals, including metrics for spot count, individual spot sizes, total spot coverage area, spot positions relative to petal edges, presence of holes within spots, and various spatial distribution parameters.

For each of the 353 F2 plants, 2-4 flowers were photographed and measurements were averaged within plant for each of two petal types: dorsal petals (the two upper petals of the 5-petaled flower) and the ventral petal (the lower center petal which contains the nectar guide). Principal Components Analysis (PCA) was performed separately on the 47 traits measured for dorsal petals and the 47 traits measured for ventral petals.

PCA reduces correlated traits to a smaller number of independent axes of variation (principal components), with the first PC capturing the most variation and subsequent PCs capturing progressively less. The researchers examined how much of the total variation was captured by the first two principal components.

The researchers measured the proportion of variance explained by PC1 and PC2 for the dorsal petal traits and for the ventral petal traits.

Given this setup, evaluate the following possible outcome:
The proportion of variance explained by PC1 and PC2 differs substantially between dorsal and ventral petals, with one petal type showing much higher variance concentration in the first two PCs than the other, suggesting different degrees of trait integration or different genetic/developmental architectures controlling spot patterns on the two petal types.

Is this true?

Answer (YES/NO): NO